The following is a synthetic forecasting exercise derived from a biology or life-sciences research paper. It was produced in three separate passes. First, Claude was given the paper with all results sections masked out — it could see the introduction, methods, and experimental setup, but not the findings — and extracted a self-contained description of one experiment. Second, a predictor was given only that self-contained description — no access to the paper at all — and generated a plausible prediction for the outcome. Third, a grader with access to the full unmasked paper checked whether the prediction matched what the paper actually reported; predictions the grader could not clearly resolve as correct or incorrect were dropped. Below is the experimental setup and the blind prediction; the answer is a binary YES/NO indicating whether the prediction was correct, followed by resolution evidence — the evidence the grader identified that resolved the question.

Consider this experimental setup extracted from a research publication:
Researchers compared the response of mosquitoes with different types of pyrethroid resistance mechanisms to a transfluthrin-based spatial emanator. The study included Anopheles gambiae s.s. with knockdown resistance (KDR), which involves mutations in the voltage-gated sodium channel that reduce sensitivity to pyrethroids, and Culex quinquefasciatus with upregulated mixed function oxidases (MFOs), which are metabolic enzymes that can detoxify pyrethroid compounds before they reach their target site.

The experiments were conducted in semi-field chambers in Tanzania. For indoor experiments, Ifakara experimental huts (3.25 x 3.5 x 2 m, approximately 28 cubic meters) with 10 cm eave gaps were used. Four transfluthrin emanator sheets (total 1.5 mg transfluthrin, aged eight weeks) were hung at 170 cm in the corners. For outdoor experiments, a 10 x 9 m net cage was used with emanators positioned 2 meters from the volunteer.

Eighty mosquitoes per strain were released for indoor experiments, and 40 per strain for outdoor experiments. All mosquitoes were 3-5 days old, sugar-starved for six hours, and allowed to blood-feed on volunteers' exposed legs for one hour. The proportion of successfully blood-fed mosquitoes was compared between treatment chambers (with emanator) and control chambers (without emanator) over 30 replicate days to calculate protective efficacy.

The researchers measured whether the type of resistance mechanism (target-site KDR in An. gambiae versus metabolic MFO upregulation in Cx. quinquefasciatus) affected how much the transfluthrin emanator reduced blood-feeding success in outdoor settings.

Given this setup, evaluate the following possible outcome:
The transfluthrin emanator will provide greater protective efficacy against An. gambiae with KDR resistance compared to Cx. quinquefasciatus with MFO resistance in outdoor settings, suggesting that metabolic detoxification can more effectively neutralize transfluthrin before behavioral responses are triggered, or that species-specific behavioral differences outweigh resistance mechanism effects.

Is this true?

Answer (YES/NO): NO